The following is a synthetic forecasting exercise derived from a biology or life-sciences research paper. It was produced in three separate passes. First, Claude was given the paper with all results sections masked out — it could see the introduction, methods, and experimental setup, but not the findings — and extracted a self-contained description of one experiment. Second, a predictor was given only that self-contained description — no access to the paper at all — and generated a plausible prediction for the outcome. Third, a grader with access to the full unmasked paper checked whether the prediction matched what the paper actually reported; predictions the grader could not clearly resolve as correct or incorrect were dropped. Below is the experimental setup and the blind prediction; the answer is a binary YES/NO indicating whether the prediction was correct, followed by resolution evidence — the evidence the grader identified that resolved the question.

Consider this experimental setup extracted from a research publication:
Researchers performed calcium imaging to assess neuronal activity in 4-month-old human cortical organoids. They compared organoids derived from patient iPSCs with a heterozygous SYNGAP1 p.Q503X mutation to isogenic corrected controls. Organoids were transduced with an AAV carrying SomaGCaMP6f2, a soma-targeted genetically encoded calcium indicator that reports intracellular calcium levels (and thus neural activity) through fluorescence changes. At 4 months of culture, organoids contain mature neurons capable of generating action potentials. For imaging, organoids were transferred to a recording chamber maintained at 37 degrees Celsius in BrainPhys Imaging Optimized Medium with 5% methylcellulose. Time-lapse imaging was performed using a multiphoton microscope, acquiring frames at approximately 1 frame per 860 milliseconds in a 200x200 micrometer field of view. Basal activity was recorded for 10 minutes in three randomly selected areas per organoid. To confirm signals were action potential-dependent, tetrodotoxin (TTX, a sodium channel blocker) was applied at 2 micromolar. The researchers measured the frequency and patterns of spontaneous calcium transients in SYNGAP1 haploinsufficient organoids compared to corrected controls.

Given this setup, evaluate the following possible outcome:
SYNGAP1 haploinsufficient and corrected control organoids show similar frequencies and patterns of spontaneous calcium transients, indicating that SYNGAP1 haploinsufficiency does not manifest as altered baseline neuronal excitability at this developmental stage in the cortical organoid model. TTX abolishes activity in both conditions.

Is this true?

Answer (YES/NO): NO